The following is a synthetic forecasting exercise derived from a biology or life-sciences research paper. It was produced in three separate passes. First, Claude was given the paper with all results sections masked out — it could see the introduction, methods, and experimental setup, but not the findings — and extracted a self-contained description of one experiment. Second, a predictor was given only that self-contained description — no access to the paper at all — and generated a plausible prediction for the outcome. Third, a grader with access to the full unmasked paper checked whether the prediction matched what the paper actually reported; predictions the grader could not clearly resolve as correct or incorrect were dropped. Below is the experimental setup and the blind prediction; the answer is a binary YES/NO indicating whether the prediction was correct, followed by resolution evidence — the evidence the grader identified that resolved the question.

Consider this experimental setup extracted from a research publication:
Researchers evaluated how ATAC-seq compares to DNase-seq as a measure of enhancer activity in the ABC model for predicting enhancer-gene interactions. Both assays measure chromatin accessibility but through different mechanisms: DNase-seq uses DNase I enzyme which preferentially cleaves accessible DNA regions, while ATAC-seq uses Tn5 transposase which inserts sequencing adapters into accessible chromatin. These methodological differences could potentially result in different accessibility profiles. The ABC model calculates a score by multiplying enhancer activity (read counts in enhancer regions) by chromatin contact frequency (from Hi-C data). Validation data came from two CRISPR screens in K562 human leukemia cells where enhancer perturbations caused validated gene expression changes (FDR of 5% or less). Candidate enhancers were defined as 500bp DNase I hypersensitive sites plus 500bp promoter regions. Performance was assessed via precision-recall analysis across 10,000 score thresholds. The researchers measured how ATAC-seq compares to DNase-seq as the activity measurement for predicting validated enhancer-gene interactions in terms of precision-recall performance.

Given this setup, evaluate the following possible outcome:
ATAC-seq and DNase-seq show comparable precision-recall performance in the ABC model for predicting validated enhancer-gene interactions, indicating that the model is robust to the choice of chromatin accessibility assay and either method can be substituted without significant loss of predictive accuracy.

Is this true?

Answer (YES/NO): NO